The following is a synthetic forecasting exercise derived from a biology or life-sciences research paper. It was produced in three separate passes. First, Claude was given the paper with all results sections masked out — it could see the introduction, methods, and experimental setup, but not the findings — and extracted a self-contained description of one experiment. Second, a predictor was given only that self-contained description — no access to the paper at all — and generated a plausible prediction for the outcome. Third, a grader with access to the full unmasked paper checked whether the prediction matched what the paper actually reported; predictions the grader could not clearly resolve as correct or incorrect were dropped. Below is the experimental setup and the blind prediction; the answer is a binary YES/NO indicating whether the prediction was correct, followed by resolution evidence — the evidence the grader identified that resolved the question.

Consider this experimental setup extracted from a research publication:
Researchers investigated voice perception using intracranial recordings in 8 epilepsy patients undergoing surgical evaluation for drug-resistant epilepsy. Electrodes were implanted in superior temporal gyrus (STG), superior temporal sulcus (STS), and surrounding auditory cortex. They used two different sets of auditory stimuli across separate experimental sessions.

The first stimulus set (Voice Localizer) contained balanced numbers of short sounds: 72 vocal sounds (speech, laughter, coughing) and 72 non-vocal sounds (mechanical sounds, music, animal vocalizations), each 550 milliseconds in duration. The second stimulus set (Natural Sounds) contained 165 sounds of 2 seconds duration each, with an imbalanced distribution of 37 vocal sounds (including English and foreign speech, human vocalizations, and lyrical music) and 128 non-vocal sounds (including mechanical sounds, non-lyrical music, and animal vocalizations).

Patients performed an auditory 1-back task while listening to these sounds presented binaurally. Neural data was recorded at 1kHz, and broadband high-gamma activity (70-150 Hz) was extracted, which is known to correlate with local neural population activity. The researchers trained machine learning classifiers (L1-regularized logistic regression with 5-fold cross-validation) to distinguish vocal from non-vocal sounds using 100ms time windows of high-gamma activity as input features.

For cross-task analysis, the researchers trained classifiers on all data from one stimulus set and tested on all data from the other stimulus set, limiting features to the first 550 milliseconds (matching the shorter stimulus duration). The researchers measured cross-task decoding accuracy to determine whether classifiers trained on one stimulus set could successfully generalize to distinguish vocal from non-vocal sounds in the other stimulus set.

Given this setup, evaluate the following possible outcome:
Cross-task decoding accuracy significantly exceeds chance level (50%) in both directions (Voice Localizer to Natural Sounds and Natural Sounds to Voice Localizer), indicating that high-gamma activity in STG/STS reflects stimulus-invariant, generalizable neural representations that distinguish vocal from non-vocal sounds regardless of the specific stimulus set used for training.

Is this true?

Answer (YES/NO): YES